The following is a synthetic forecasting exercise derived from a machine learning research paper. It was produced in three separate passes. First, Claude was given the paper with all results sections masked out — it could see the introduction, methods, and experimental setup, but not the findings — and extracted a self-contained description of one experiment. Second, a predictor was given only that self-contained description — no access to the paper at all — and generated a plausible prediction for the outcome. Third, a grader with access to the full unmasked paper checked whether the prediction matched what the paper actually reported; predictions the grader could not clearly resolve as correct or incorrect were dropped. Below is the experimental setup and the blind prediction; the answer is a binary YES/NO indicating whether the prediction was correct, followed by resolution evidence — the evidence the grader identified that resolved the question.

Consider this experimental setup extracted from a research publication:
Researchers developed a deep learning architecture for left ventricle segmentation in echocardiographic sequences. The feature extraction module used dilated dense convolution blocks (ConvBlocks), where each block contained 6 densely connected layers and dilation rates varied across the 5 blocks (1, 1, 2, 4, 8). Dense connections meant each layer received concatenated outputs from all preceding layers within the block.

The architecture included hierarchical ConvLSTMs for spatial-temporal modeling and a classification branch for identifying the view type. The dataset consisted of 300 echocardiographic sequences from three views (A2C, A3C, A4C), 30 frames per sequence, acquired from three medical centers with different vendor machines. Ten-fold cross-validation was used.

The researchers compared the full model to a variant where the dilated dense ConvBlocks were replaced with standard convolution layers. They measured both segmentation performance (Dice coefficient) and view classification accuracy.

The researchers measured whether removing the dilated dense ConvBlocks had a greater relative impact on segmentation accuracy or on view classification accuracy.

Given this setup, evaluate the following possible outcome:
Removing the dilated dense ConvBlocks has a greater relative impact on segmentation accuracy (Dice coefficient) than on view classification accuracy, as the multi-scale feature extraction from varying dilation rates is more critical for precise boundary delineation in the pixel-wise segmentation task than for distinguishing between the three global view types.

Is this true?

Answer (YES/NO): NO